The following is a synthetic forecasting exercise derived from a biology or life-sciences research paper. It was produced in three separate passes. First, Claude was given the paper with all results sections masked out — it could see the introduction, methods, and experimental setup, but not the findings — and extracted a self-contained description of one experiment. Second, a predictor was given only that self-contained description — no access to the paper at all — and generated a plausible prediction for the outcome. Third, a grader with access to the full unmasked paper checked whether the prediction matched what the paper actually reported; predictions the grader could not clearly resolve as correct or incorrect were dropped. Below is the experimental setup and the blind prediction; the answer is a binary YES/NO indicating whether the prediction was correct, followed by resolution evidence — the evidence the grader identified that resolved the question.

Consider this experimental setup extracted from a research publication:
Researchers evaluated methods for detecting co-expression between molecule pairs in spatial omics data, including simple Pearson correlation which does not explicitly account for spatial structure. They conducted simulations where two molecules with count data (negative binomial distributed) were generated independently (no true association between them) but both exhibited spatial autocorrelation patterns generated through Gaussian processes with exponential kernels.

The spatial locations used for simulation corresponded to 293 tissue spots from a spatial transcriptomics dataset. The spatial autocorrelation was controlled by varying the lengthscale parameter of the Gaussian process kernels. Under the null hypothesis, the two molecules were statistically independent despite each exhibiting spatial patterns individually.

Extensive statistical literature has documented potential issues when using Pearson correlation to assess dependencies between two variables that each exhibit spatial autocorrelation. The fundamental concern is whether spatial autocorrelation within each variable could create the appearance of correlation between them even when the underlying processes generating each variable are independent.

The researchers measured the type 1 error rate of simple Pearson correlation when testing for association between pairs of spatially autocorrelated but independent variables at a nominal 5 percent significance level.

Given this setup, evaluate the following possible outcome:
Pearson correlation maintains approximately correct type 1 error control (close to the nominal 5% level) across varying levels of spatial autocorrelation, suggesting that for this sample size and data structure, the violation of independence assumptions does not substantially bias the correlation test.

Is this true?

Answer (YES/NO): NO